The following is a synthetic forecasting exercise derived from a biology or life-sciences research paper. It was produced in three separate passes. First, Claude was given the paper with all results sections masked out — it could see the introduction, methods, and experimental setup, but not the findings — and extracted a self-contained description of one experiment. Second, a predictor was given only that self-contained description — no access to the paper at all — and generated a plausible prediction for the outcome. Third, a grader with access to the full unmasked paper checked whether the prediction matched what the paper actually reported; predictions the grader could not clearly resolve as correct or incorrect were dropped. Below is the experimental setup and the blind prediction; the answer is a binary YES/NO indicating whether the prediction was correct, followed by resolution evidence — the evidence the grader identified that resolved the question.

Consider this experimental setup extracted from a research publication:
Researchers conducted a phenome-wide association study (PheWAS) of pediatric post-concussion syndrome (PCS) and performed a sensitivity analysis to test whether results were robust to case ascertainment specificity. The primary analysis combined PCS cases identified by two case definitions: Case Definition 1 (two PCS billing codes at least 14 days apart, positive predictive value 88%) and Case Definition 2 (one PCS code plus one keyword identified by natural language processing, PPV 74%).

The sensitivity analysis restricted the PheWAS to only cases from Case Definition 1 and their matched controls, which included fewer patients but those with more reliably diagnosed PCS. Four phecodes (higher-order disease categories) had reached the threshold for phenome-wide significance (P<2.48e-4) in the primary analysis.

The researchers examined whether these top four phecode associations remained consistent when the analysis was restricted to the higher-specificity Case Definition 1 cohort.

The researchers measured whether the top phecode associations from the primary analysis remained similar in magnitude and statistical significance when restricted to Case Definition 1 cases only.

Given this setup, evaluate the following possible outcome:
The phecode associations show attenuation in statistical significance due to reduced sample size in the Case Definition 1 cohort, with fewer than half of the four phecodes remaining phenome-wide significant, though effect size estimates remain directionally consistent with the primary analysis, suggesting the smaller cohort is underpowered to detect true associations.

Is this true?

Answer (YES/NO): NO